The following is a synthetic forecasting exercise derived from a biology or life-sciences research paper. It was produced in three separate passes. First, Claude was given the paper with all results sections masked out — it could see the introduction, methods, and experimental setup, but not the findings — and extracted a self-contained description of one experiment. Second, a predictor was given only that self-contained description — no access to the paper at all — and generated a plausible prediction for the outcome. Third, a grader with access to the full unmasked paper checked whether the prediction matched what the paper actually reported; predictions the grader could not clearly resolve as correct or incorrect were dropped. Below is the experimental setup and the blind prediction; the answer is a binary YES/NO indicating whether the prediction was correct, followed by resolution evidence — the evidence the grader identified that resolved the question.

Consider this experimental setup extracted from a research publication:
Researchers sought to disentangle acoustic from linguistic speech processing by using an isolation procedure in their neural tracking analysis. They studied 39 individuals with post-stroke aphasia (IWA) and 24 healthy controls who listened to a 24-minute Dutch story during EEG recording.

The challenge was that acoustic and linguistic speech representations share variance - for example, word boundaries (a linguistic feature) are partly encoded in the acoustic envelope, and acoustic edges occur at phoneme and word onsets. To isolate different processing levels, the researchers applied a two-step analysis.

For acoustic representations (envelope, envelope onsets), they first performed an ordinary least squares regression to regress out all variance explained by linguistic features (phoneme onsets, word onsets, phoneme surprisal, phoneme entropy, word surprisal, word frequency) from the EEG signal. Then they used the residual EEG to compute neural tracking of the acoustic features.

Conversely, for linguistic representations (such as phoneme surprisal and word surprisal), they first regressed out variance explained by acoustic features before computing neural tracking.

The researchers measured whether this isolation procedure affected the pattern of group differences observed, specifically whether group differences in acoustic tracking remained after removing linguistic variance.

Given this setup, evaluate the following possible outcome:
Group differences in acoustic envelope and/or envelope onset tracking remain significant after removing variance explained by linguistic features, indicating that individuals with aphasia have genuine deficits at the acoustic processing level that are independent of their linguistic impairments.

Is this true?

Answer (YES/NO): YES